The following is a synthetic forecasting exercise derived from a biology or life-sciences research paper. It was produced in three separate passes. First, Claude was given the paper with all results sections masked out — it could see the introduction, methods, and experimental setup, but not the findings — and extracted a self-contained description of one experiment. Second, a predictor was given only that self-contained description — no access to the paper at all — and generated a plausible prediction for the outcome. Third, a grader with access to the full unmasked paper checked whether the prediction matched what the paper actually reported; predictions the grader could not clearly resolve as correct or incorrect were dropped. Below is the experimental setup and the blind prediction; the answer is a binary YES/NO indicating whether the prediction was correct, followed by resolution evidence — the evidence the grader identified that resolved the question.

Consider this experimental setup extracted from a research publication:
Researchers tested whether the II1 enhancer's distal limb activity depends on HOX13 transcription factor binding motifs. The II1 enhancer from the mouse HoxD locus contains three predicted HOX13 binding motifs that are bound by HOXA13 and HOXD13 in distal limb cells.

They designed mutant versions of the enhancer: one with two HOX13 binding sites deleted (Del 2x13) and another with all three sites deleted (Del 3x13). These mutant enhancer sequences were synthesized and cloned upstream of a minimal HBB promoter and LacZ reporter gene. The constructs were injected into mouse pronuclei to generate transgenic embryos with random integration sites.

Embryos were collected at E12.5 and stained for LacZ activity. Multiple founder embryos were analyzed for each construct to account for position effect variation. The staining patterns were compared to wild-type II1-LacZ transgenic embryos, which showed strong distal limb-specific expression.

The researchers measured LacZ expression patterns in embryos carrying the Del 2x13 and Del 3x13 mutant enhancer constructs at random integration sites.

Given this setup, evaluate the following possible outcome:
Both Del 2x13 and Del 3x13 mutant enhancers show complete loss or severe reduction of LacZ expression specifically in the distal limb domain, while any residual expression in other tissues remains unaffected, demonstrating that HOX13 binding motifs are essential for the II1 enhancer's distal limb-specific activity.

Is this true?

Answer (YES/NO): YES